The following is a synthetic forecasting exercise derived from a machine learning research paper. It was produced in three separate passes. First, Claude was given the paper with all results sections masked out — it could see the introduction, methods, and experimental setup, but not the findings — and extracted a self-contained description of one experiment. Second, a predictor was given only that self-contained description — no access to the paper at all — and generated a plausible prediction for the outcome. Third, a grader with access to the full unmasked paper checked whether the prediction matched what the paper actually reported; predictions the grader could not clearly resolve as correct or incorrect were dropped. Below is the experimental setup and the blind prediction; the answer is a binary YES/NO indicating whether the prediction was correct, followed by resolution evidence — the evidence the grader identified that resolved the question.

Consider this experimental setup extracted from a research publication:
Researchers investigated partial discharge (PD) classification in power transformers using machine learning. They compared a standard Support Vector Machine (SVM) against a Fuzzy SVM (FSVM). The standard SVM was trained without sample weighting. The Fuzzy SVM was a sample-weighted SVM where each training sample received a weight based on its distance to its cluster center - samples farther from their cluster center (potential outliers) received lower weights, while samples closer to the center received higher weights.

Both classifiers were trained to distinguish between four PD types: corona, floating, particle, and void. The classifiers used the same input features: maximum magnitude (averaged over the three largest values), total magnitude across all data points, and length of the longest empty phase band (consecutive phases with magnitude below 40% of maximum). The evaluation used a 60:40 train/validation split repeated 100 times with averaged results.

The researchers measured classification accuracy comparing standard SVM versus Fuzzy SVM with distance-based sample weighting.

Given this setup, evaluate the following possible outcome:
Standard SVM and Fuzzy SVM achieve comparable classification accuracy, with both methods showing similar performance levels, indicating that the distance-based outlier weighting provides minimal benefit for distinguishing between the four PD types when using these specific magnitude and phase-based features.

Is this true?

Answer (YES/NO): YES